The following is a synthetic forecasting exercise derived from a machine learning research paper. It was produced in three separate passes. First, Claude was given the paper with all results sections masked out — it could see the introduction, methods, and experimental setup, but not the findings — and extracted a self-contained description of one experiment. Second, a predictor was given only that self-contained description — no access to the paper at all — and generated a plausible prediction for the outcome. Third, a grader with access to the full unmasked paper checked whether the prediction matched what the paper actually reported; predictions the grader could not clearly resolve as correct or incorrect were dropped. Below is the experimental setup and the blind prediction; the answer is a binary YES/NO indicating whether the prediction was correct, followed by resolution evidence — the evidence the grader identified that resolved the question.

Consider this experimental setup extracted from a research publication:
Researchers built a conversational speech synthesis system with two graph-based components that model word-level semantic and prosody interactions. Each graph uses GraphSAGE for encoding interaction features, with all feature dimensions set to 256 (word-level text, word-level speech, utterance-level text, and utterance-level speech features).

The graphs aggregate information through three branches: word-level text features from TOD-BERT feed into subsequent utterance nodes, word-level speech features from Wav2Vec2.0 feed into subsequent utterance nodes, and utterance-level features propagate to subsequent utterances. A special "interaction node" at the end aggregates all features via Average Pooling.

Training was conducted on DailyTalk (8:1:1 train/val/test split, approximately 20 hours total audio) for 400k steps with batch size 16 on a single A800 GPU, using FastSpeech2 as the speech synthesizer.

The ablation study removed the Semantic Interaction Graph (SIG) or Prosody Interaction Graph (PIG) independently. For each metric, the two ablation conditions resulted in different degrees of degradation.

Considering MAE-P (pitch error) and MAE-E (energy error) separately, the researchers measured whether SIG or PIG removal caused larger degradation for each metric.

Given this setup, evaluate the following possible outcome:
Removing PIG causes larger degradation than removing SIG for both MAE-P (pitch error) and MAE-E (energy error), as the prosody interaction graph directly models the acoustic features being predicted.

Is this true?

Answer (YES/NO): NO